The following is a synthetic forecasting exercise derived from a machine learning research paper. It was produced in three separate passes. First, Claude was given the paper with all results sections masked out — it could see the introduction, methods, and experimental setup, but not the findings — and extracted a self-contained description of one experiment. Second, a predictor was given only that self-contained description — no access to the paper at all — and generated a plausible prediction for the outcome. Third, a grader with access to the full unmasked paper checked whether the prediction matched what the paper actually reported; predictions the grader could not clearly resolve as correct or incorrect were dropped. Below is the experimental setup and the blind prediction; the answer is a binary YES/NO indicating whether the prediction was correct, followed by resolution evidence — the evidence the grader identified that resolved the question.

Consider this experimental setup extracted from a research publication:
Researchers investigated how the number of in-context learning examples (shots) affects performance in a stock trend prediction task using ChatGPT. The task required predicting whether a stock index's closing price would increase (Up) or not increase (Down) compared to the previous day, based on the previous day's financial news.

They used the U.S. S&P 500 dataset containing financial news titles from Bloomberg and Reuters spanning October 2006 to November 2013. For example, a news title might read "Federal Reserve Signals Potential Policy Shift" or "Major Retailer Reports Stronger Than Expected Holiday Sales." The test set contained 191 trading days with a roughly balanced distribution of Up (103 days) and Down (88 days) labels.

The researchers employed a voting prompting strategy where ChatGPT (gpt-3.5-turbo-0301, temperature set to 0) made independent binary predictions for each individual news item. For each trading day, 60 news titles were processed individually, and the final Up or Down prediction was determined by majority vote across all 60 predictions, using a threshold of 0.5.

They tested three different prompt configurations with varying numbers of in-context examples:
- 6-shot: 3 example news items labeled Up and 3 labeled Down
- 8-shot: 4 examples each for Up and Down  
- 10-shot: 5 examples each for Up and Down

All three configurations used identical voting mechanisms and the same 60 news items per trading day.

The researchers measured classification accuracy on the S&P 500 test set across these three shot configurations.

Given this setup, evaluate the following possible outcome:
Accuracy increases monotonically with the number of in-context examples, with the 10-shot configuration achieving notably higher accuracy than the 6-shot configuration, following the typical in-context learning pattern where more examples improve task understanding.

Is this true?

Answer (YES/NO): NO